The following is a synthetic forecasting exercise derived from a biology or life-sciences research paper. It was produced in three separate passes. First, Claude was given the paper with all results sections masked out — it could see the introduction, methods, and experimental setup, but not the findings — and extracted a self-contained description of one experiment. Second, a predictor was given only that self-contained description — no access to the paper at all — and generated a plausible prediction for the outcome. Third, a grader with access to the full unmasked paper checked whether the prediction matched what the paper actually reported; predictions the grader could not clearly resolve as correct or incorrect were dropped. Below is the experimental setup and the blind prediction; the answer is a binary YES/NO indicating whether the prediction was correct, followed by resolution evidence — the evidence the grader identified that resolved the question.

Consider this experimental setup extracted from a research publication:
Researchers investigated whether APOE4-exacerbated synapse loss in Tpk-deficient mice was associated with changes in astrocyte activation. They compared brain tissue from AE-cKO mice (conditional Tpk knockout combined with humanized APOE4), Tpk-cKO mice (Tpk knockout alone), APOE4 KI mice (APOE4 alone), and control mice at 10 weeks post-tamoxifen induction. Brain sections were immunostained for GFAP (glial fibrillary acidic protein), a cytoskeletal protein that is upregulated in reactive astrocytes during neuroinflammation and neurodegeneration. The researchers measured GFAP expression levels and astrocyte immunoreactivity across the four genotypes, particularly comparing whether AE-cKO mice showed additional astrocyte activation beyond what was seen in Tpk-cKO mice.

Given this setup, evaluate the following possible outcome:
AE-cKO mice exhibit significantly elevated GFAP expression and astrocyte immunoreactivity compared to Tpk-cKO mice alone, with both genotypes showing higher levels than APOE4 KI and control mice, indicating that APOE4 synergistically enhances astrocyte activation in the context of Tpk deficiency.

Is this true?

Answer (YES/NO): NO